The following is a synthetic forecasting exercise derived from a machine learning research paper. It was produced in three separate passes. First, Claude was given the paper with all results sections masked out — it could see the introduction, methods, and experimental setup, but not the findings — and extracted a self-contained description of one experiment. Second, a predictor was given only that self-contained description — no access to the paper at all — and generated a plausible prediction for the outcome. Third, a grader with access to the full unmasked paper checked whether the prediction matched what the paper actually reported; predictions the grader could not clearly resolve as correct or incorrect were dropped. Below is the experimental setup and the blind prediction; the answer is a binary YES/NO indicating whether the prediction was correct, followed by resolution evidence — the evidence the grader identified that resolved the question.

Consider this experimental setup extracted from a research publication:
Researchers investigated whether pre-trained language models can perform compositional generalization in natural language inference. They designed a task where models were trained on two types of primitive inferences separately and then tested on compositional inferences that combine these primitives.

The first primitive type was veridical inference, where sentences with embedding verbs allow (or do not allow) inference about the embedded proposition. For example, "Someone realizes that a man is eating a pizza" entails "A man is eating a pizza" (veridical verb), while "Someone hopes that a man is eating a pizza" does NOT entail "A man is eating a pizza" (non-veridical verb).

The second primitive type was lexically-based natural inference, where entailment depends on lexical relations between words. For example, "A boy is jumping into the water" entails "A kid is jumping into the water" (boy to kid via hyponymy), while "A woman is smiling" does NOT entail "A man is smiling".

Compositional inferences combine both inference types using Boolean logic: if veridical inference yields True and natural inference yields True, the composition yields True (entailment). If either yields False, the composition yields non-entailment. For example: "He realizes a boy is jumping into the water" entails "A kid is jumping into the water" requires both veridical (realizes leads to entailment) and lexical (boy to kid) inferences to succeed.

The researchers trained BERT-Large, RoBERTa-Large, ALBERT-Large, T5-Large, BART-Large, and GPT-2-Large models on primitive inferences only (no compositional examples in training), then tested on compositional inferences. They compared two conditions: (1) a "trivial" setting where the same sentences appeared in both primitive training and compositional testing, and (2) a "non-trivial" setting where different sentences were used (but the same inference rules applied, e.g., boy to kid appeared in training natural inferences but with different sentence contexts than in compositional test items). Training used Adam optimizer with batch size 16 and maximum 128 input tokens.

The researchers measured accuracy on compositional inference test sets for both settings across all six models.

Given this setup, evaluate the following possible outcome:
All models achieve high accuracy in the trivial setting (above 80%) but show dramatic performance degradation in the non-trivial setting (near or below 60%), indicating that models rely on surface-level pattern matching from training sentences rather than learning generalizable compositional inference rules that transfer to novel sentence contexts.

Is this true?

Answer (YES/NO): NO